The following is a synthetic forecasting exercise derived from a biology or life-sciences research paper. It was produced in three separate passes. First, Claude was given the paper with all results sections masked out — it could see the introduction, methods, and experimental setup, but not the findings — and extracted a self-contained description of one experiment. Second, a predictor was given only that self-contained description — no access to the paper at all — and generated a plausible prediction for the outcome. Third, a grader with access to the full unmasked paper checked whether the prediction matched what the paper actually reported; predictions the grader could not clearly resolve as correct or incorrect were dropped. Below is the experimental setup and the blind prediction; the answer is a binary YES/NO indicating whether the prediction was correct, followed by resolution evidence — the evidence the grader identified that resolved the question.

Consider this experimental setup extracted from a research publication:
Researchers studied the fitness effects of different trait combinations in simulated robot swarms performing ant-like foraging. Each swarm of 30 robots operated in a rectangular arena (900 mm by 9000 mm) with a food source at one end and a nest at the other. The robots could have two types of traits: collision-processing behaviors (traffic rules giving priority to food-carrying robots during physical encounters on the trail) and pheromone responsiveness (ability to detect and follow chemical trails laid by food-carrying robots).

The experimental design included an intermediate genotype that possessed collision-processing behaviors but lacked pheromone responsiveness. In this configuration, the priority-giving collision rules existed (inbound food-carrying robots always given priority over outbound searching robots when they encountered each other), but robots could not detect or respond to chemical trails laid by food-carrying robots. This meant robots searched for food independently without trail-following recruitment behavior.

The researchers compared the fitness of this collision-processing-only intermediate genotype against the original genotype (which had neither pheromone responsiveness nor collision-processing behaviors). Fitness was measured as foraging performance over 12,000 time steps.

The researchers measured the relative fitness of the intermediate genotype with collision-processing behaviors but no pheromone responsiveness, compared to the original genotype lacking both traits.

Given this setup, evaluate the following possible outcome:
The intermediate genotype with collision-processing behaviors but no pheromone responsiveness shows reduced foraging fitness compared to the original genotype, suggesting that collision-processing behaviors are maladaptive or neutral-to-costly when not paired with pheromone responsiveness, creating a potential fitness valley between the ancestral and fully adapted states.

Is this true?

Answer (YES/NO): NO